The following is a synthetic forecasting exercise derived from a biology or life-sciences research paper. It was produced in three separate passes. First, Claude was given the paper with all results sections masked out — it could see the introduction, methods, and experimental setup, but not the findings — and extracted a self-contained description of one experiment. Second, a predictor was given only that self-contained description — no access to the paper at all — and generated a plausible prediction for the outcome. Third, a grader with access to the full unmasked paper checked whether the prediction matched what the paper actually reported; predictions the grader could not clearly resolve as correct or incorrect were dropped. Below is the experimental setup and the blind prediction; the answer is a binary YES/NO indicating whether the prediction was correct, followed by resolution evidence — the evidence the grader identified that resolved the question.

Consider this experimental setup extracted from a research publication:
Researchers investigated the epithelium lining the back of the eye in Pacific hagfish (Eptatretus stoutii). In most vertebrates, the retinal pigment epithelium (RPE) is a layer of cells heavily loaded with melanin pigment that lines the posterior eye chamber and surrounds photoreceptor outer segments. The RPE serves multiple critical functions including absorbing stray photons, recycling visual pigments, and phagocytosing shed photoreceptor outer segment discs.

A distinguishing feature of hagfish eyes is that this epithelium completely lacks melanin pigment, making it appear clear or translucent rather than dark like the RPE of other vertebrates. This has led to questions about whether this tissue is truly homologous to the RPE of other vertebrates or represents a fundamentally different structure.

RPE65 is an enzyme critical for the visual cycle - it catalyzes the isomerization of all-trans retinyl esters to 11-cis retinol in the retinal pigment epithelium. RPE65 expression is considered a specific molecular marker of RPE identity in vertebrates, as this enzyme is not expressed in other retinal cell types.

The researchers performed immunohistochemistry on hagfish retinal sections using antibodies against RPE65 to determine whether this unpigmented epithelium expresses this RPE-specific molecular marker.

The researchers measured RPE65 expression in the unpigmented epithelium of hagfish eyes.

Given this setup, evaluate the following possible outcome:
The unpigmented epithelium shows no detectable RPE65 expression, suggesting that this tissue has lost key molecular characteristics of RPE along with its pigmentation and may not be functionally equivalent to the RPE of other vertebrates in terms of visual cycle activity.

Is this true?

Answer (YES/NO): NO